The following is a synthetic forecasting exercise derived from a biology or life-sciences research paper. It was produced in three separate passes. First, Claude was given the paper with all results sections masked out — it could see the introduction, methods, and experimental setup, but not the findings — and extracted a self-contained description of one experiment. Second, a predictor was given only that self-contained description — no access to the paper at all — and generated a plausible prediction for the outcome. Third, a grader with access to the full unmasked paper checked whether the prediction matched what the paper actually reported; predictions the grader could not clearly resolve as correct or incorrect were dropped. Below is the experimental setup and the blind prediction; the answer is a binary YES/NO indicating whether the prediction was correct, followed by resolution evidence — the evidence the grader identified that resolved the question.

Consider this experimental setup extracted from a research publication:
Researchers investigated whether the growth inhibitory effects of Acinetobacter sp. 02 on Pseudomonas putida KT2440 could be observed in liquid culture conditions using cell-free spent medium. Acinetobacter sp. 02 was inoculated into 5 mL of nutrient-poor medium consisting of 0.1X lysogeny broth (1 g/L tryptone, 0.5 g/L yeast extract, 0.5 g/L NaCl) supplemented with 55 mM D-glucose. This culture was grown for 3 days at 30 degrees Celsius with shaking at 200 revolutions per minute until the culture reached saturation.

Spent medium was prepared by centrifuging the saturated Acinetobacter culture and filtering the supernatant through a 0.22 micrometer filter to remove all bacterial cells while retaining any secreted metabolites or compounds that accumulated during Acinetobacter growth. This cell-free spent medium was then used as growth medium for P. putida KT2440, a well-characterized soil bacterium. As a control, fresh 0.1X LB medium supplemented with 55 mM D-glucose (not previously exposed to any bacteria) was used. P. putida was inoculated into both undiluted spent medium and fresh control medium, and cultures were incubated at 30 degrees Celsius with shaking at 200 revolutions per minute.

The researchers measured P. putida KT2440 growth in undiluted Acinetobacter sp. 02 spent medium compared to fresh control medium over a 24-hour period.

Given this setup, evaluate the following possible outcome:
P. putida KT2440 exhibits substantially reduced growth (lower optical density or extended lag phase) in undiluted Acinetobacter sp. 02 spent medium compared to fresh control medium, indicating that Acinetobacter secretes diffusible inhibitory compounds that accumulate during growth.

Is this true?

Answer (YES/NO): NO